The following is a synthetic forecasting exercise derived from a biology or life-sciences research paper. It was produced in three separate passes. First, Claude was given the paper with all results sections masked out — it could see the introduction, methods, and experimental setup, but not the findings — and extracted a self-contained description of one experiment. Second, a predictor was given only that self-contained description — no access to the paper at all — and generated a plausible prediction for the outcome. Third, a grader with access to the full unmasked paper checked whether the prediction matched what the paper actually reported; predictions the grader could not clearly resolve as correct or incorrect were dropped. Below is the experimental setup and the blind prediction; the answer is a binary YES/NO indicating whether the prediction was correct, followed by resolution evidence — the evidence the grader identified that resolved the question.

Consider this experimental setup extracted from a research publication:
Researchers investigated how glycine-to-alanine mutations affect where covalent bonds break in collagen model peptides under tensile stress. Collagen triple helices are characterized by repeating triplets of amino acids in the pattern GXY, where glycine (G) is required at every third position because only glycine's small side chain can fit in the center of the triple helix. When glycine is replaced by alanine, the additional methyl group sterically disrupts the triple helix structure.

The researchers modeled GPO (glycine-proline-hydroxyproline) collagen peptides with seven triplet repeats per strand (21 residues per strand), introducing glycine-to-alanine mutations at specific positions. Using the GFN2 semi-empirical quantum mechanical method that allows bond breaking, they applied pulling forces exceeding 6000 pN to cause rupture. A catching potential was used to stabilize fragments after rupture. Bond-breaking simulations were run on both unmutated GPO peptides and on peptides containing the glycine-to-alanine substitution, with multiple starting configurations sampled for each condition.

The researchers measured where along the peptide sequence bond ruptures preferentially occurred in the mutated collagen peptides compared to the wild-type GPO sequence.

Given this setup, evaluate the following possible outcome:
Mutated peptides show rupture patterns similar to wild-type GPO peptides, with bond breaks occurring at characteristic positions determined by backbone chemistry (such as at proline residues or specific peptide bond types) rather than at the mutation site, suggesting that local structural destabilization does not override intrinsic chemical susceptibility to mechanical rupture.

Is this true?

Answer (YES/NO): NO